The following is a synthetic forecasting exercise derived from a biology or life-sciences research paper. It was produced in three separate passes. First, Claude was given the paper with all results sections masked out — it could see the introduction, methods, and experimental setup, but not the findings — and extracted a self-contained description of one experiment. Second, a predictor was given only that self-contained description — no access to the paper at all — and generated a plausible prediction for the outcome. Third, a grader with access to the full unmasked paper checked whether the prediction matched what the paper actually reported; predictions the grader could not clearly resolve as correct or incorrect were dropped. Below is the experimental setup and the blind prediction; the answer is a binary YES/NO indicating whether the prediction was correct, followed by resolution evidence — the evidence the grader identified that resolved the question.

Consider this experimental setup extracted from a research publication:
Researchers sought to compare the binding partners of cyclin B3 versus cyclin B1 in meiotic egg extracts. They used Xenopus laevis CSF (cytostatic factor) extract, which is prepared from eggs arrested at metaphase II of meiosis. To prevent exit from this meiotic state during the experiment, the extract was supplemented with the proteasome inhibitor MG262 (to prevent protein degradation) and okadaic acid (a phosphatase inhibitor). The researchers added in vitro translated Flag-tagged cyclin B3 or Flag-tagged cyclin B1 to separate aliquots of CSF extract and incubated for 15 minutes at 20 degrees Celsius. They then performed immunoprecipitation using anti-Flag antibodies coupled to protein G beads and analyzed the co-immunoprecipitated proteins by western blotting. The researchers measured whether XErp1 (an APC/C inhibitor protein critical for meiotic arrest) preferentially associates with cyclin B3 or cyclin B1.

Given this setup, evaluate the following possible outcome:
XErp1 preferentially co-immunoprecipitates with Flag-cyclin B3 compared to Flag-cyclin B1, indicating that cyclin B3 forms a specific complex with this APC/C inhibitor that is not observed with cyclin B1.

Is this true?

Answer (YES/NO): YES